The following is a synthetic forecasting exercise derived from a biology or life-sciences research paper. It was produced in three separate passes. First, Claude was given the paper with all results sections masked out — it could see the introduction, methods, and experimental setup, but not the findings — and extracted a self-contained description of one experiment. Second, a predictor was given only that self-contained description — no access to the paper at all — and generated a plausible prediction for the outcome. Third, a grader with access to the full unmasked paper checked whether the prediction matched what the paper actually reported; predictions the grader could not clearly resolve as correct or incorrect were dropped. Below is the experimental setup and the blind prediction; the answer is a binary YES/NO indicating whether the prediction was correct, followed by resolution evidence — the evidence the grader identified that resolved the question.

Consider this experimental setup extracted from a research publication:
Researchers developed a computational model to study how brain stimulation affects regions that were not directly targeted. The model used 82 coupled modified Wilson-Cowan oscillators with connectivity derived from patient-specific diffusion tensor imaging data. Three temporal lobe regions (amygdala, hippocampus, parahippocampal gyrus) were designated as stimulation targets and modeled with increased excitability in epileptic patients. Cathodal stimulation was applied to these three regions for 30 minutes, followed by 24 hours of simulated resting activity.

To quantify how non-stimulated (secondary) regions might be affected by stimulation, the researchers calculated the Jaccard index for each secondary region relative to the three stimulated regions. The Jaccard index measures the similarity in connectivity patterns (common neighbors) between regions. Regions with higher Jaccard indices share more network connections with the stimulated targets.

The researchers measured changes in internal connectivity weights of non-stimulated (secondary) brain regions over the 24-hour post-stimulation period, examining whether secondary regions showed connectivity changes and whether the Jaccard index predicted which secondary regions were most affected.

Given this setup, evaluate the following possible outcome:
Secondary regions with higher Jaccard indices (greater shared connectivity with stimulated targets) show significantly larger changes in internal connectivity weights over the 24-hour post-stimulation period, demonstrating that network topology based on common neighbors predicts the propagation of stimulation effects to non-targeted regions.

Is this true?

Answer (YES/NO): YES